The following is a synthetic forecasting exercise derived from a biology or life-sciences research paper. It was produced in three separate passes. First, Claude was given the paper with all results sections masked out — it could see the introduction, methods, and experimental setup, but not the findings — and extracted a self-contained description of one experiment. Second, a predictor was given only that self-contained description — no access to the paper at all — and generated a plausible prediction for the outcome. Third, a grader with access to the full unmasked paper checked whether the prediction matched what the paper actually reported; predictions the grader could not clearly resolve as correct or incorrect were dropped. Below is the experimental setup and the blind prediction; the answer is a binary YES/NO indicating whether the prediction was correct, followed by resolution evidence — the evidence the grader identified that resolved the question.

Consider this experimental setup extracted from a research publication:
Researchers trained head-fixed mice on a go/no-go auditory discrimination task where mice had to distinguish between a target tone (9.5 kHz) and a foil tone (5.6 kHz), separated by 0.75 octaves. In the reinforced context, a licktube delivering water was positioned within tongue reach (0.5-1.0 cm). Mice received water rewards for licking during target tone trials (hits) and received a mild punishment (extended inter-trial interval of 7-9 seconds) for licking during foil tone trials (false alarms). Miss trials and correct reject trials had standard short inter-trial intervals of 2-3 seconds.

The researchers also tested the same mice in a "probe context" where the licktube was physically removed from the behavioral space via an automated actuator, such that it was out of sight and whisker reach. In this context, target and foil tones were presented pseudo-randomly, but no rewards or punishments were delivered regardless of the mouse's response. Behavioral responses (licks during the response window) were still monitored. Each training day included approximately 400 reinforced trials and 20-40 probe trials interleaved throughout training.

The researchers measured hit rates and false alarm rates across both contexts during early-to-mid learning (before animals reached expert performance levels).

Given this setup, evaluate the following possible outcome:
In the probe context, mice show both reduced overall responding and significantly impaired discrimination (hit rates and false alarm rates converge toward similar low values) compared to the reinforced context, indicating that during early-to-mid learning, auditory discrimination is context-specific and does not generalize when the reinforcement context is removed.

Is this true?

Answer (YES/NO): NO